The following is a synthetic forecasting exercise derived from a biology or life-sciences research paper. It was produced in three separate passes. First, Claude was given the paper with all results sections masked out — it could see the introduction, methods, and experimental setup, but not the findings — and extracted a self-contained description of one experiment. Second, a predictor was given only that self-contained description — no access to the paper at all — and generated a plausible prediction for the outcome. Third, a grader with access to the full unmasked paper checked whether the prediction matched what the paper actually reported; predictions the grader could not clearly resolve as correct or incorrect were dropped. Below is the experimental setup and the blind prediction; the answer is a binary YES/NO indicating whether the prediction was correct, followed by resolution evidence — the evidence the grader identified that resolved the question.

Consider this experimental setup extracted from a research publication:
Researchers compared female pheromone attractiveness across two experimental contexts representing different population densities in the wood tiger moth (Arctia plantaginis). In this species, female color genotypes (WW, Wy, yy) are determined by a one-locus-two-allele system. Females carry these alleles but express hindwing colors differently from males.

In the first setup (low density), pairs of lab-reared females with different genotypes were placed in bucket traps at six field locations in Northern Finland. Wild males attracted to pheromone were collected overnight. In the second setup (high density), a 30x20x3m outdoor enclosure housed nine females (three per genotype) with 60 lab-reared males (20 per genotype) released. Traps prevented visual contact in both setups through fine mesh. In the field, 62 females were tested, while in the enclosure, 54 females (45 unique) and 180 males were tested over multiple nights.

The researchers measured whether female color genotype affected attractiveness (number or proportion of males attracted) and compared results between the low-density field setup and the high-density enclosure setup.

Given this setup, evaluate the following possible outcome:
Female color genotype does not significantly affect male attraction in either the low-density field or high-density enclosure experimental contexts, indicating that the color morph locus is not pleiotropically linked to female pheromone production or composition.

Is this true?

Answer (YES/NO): NO